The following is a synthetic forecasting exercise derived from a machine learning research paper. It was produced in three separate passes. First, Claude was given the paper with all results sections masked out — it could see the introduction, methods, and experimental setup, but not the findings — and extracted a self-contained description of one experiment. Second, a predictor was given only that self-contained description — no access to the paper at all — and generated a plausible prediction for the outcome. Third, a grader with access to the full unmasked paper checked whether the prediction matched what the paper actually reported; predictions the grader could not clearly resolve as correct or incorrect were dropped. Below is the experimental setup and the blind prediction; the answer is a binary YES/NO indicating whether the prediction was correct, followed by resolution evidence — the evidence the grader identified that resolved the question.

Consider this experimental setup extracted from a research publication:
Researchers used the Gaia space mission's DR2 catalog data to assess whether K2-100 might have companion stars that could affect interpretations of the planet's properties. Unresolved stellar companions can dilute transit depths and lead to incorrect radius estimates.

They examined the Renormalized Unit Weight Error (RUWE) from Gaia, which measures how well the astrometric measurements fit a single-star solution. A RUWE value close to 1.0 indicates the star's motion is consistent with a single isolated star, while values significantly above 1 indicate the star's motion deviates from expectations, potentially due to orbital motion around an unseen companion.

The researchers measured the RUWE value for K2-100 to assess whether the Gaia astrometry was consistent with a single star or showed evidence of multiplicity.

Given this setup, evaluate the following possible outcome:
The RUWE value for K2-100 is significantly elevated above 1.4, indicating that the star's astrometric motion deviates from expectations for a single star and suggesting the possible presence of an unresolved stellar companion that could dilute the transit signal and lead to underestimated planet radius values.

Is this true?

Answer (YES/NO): NO